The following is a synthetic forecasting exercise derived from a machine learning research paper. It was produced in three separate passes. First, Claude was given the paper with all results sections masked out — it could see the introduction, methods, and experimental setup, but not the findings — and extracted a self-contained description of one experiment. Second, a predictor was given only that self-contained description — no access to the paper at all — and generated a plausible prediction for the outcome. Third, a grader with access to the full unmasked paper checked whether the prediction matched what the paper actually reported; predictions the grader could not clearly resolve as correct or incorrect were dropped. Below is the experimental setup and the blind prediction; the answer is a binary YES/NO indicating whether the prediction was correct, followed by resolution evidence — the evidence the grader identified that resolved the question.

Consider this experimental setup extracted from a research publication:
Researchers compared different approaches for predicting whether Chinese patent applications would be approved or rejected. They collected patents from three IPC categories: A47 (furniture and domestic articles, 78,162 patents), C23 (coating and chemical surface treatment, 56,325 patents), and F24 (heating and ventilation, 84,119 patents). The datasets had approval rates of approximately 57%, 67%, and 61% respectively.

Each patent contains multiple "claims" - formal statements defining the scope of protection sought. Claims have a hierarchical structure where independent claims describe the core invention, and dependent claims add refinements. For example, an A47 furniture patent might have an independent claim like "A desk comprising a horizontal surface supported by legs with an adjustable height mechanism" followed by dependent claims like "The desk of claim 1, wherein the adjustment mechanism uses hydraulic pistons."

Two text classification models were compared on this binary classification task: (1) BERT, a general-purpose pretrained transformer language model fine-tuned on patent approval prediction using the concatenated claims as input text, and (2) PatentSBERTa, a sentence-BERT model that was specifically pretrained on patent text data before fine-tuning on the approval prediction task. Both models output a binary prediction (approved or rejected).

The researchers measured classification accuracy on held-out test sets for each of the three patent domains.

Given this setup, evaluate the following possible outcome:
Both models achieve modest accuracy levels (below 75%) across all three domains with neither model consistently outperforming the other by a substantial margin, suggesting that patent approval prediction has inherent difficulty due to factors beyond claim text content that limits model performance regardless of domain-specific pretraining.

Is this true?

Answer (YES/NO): YES